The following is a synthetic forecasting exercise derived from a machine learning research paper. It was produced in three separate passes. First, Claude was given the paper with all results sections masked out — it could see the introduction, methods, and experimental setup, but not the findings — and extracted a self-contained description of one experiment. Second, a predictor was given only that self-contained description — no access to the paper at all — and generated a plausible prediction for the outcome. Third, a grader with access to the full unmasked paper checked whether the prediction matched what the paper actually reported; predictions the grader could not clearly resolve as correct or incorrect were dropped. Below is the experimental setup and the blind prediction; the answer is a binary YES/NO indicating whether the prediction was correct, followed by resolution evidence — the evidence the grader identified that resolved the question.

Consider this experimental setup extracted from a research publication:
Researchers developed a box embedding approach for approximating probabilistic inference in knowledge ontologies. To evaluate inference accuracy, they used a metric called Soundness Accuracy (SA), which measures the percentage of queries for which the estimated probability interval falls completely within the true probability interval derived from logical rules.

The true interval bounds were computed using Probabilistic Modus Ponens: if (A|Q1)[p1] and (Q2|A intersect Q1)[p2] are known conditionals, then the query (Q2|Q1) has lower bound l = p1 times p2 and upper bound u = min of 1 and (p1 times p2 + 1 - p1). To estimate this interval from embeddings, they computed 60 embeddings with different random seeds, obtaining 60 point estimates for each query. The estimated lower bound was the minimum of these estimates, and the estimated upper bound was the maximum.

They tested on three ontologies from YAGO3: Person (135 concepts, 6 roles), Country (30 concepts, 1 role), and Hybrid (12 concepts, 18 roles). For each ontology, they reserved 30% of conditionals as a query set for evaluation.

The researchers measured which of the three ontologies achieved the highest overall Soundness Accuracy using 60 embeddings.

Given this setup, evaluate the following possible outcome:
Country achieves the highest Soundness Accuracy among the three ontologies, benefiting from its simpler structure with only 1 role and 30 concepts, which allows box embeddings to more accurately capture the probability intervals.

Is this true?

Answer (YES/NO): YES